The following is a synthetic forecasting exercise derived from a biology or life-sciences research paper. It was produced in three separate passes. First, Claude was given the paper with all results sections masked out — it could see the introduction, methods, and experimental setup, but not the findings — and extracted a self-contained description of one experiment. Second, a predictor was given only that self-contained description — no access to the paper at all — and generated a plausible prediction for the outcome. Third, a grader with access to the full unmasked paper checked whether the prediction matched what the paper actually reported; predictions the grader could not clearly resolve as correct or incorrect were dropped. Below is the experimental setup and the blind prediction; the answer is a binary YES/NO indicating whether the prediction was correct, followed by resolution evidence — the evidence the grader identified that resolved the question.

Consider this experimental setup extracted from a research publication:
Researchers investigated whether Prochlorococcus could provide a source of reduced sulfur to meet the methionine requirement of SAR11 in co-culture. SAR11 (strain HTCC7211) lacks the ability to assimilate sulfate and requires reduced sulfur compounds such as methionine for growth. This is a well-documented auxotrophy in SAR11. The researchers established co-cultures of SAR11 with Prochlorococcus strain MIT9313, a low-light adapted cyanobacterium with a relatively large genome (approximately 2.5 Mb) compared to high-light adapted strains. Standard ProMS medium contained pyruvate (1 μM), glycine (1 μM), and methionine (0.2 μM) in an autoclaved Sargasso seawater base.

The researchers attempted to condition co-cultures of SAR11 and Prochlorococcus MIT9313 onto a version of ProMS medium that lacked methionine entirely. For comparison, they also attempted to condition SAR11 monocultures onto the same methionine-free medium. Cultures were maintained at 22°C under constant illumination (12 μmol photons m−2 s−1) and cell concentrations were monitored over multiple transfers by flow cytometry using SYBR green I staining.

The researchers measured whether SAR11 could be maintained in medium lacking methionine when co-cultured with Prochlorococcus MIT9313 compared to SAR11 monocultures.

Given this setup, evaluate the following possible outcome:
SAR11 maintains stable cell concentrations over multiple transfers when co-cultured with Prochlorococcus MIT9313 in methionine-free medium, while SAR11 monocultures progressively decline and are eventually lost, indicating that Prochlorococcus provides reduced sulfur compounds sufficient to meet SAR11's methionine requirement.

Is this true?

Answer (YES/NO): NO